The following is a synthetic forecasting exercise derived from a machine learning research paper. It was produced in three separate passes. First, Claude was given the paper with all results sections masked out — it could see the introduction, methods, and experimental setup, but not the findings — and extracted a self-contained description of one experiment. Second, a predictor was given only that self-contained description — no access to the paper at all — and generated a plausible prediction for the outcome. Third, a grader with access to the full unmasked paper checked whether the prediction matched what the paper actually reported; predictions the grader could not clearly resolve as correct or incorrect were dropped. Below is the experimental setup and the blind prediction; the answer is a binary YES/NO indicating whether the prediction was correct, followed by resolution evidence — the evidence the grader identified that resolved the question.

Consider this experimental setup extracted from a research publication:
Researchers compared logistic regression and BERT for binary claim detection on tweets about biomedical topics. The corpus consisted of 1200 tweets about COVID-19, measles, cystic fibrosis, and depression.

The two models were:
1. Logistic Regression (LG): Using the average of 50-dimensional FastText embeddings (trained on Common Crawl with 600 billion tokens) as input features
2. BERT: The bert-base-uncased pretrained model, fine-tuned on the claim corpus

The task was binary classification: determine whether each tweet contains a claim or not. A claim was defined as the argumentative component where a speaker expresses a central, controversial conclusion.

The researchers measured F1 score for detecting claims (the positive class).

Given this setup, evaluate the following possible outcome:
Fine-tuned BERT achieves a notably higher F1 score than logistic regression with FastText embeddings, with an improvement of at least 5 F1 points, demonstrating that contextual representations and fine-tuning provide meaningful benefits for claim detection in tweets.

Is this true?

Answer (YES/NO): NO